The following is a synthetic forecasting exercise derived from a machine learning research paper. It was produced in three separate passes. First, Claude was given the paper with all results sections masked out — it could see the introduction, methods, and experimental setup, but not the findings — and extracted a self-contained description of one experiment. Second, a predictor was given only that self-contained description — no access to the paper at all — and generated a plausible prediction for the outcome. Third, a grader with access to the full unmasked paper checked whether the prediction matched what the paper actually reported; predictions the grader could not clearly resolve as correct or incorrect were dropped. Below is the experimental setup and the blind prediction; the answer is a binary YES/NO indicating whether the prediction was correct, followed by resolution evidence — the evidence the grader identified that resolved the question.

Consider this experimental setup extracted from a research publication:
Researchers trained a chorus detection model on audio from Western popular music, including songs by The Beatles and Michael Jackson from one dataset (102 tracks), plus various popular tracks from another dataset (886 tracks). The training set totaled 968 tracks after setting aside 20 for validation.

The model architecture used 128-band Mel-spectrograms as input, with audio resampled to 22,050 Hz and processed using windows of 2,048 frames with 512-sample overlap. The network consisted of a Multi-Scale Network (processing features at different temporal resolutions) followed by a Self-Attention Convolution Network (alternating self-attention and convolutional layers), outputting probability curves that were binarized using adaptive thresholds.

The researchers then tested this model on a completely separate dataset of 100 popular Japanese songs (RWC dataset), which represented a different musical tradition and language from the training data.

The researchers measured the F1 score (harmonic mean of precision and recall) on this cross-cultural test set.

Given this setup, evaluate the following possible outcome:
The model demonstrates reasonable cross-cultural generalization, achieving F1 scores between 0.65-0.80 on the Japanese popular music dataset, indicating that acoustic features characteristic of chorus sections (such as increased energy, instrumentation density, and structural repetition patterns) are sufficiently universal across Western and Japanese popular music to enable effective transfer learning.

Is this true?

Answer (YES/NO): YES